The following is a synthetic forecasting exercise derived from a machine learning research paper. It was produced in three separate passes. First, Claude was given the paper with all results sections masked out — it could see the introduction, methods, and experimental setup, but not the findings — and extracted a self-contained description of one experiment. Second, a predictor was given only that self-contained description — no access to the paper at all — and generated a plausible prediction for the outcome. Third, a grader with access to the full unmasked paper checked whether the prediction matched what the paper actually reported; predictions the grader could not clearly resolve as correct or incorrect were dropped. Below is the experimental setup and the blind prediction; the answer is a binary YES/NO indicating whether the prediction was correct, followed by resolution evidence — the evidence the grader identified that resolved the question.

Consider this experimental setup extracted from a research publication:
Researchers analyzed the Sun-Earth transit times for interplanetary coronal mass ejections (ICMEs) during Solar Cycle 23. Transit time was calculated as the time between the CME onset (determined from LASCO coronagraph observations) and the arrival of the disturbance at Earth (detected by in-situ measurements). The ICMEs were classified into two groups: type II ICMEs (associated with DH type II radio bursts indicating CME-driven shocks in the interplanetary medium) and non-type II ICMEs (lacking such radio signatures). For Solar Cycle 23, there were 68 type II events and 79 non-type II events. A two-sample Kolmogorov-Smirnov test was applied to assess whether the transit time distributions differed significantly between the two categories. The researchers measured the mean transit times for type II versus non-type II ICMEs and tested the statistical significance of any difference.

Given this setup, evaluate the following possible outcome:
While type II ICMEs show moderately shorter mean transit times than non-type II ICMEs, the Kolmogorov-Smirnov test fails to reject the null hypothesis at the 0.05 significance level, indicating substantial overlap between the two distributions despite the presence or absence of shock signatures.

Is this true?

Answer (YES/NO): NO